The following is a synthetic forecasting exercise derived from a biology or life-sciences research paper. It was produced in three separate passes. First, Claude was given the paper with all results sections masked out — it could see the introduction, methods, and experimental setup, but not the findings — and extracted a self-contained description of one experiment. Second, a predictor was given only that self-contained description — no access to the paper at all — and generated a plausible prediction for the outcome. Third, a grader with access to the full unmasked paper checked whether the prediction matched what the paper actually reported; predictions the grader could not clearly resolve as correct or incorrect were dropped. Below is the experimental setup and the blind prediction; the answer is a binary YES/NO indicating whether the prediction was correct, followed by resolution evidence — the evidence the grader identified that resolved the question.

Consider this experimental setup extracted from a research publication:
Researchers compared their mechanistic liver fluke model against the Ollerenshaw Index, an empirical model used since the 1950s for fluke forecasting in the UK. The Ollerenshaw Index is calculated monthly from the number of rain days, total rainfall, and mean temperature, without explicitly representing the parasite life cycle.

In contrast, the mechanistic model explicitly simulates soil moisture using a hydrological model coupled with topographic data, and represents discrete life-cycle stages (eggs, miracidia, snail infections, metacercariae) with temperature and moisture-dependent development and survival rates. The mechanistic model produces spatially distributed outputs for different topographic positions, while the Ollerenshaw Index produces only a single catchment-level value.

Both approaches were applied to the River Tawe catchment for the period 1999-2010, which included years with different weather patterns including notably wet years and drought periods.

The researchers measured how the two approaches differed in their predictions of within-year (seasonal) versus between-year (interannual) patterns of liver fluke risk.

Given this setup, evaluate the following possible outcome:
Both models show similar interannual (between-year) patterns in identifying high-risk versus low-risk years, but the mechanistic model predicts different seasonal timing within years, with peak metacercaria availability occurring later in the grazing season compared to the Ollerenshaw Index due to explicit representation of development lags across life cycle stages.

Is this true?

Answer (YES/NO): YES